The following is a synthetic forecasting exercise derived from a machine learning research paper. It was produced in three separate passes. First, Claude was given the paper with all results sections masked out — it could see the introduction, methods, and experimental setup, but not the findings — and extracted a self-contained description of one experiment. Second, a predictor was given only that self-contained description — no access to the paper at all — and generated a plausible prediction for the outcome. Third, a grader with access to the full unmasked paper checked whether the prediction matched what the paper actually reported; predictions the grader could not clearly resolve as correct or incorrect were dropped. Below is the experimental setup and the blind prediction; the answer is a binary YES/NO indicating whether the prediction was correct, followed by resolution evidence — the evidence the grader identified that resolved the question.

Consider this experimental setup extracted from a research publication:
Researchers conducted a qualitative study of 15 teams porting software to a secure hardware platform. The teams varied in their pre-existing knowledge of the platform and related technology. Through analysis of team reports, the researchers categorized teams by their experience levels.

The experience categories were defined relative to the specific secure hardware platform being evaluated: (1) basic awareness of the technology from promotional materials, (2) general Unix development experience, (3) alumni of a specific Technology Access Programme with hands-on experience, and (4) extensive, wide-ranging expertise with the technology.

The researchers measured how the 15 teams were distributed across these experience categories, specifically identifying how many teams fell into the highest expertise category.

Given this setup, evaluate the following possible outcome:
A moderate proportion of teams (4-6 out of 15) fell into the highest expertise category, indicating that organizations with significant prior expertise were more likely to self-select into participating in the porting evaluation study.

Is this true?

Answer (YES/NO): NO